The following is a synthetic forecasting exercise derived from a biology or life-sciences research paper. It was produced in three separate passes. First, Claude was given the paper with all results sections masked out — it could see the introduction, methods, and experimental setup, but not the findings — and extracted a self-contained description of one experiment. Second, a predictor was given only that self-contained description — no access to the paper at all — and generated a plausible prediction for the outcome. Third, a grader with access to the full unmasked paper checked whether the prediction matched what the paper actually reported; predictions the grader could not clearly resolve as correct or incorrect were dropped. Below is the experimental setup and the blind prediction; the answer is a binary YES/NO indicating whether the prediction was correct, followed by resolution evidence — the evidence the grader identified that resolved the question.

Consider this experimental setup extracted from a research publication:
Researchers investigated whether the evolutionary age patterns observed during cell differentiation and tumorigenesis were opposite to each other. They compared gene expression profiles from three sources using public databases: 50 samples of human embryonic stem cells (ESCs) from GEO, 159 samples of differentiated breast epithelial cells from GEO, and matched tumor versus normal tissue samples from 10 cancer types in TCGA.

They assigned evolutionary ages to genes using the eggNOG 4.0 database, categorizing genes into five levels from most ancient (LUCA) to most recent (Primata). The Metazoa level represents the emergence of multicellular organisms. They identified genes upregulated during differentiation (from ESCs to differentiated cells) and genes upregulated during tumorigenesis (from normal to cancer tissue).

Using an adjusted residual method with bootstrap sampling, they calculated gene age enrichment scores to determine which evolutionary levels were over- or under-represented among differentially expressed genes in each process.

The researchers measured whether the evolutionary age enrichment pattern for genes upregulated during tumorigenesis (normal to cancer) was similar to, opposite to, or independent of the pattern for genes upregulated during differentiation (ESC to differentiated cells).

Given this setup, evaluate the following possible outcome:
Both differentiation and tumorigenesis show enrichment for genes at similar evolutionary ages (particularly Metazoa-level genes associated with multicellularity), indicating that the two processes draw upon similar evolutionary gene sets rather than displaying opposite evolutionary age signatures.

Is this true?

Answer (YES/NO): NO